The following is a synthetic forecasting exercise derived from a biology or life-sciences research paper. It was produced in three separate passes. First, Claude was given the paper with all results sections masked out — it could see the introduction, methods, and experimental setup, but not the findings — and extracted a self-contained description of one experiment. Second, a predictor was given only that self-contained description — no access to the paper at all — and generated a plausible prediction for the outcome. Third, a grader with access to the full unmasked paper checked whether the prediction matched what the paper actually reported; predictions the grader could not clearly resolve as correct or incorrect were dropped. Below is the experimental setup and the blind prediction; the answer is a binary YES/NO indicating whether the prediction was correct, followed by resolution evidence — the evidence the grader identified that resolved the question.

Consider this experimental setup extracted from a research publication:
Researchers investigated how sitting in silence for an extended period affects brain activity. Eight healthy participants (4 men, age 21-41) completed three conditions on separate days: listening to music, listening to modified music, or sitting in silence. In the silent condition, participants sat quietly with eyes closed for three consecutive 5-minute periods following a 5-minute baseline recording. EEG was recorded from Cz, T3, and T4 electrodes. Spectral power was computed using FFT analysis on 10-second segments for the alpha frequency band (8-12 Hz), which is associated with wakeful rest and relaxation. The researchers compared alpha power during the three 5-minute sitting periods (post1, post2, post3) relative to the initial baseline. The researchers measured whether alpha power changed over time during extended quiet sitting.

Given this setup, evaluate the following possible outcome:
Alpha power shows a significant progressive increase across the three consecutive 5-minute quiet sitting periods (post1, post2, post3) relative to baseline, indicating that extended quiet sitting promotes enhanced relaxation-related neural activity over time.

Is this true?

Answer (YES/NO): NO